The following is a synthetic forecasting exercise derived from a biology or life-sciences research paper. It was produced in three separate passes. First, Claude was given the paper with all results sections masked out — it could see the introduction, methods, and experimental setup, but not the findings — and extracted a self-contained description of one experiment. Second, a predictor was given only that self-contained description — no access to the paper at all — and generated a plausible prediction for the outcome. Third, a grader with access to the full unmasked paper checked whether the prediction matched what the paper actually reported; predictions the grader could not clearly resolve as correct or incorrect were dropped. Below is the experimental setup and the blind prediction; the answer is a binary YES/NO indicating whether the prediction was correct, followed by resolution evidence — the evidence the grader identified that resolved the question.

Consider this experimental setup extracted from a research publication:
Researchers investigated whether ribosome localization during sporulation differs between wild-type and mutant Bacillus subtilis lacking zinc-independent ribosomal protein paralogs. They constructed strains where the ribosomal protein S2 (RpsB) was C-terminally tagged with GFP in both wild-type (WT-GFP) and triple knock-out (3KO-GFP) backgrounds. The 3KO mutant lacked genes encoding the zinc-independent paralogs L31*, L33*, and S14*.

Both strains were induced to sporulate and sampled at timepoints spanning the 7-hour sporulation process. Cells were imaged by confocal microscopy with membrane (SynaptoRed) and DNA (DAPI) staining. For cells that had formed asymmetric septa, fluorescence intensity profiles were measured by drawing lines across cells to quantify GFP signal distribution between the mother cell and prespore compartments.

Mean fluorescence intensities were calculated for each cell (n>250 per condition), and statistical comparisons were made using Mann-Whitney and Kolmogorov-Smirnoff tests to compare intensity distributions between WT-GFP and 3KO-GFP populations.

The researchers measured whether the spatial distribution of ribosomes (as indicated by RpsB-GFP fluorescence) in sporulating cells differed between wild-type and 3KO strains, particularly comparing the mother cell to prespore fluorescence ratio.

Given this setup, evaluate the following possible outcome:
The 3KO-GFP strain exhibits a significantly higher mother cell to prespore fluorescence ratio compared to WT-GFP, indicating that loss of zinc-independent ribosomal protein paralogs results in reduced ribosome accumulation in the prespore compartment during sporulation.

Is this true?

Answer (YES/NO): NO